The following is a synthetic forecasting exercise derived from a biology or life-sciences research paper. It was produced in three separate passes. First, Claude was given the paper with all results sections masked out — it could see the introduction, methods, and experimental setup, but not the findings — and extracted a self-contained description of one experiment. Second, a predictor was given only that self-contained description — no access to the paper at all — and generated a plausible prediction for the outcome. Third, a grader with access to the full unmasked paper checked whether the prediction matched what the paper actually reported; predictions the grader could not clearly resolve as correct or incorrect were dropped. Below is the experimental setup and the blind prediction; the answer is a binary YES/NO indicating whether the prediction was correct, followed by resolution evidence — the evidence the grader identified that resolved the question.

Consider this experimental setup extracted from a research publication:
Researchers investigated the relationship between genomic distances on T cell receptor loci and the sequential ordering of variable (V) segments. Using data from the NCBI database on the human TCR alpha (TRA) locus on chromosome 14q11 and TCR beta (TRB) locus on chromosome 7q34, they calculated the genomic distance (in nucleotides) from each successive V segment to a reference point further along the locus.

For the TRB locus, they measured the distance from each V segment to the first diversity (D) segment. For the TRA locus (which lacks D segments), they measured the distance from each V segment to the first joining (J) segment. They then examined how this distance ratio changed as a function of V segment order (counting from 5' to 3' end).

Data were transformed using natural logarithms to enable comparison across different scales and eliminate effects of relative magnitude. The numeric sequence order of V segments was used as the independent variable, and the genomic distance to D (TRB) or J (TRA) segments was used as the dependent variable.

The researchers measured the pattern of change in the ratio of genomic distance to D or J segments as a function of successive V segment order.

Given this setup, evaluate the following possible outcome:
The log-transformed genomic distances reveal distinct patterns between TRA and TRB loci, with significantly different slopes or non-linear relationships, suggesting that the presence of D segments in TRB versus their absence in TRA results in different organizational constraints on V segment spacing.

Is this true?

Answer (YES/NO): NO